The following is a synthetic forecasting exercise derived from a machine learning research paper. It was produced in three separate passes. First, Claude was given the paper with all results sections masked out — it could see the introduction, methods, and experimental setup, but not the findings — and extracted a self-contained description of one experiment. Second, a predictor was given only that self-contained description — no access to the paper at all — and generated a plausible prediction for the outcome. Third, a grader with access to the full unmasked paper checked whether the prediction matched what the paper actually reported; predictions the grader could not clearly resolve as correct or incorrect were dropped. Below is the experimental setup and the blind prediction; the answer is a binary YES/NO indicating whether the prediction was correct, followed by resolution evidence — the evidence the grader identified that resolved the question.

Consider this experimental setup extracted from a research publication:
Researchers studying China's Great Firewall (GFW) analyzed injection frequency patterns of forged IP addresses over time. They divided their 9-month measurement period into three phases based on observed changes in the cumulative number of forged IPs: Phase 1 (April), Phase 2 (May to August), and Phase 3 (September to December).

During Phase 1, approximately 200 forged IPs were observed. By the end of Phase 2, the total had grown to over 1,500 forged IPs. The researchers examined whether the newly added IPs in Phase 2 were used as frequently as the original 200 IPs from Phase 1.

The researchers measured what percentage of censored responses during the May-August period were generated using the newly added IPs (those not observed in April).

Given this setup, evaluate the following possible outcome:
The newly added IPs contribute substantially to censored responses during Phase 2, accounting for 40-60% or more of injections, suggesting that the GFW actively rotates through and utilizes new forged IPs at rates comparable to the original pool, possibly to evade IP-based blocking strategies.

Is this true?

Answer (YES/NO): NO